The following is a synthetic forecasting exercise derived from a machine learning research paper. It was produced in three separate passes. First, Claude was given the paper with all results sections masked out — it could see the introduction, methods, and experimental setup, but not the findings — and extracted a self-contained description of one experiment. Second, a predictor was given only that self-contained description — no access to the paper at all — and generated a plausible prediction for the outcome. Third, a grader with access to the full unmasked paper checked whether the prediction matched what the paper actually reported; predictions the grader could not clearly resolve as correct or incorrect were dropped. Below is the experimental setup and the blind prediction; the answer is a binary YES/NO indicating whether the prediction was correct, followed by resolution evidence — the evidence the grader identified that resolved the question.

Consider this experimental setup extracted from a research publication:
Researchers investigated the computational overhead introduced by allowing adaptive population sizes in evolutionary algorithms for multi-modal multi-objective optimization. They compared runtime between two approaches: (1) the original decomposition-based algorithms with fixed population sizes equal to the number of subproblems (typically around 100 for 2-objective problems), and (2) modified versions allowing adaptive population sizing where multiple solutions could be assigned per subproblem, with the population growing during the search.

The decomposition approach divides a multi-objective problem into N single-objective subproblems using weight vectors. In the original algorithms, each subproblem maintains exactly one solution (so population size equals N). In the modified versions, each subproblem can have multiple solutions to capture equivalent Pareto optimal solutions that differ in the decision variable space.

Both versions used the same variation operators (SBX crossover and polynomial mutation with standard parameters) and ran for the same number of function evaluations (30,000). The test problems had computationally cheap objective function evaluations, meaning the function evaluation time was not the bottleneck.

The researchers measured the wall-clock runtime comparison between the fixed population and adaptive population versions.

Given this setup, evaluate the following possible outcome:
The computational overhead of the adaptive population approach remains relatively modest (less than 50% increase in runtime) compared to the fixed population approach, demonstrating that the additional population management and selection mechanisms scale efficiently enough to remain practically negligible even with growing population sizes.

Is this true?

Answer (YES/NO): NO